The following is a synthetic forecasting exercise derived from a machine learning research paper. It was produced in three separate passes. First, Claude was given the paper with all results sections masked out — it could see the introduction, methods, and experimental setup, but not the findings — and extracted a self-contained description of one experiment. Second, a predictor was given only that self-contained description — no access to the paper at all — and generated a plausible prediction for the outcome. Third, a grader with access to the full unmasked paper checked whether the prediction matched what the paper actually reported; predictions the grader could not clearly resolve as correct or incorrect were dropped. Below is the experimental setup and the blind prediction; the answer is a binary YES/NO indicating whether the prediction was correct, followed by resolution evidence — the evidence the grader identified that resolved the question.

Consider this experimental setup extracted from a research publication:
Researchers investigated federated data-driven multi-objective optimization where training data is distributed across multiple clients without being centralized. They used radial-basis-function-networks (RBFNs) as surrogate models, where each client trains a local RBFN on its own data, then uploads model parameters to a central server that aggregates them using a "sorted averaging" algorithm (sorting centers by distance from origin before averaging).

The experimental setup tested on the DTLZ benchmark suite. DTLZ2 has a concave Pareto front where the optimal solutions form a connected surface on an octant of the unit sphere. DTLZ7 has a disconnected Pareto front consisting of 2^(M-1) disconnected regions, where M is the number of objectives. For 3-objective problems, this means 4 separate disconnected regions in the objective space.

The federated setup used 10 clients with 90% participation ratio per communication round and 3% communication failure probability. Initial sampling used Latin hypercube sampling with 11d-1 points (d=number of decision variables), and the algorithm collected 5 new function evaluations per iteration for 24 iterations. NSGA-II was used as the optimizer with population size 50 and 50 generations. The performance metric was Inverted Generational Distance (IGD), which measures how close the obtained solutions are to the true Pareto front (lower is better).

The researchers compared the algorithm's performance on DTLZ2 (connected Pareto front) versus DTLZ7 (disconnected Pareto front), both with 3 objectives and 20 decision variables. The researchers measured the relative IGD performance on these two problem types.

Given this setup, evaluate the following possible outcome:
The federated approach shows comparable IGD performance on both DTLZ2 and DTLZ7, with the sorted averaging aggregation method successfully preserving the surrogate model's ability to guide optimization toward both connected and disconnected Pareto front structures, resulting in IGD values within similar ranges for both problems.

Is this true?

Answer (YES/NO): NO